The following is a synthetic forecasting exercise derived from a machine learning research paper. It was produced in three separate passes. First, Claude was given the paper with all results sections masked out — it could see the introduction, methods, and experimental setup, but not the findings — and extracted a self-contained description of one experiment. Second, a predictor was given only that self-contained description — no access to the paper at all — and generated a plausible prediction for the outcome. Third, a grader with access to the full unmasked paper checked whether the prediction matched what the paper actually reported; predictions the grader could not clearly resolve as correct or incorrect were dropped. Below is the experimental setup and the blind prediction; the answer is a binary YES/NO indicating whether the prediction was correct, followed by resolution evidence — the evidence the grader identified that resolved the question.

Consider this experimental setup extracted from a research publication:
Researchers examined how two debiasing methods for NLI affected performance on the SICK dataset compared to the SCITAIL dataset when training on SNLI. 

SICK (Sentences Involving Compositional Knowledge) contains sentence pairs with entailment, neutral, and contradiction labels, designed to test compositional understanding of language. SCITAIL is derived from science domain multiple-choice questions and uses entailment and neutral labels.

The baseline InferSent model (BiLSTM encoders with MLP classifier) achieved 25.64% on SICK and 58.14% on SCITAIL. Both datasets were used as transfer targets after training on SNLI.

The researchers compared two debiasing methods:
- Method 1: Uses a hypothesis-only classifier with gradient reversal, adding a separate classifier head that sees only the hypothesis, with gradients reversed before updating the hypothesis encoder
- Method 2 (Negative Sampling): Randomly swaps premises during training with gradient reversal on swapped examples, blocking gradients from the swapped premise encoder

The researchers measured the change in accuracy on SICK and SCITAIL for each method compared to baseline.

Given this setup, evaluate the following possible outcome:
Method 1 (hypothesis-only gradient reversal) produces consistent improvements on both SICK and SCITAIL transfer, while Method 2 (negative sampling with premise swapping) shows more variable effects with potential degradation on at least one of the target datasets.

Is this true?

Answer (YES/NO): NO